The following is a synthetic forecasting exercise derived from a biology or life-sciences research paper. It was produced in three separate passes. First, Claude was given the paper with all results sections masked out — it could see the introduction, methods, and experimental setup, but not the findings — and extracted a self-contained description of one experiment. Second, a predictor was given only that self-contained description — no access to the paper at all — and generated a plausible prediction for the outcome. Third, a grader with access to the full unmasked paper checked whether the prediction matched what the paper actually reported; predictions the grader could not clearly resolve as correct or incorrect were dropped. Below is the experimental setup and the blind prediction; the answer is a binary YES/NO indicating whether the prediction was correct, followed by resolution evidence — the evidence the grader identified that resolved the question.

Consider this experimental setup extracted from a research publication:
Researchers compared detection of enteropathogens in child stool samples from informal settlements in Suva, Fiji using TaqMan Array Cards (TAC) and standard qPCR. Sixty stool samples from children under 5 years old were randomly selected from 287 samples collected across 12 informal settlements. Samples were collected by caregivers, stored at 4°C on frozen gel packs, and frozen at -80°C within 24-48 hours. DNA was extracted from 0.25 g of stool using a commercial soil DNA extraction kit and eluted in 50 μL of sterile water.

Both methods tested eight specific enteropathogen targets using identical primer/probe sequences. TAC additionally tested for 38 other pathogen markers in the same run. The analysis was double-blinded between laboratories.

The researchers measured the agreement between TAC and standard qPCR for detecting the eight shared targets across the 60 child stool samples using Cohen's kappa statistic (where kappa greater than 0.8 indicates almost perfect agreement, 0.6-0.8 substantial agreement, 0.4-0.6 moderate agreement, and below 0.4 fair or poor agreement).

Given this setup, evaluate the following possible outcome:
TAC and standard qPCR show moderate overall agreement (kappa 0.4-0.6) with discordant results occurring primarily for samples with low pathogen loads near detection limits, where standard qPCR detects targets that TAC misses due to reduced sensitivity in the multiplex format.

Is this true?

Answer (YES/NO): NO